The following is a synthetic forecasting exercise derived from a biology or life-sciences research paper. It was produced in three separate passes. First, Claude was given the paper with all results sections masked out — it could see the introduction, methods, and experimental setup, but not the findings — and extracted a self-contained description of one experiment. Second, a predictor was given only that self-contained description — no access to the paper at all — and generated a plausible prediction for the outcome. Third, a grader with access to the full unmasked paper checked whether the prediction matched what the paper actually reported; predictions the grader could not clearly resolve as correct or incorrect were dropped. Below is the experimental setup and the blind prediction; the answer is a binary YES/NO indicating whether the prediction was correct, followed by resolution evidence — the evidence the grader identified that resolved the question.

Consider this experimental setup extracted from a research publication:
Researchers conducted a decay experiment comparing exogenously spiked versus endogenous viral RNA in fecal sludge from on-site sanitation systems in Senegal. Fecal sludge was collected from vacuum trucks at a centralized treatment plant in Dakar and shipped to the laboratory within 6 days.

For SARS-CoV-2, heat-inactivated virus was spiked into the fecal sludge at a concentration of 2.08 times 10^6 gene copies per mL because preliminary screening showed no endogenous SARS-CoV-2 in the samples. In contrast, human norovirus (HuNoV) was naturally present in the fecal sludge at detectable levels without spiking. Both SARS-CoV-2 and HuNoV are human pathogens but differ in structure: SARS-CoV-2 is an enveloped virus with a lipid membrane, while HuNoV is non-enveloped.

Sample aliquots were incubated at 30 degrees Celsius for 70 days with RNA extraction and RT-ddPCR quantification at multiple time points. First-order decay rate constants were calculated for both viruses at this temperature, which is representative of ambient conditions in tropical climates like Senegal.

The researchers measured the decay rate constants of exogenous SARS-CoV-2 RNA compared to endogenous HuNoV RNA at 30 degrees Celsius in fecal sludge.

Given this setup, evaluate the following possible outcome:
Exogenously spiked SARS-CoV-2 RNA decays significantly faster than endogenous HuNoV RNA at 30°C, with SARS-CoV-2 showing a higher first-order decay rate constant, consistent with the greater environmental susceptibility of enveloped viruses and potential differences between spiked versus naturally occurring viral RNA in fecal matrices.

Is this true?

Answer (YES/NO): YES